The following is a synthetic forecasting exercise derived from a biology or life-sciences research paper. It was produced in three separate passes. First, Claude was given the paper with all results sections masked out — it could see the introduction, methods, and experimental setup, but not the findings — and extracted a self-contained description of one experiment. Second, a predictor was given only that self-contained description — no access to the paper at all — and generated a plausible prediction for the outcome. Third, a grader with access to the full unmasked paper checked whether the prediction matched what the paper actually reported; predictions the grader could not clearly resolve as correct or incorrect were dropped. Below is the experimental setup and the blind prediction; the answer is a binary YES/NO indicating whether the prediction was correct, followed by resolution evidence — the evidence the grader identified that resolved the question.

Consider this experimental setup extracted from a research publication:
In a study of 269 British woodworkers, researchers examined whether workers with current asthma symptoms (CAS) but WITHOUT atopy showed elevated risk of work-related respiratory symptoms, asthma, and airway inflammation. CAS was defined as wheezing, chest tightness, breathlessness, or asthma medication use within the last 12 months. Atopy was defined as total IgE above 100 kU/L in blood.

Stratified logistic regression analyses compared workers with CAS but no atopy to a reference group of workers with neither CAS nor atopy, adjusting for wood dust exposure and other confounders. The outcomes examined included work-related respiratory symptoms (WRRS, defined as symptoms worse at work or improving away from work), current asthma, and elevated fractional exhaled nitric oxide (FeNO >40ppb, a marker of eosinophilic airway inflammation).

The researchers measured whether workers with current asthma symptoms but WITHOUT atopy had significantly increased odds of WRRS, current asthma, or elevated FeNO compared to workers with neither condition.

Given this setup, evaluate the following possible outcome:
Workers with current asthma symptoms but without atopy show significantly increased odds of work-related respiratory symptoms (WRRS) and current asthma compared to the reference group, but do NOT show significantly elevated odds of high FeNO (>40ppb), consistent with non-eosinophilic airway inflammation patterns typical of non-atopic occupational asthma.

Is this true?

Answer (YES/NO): NO